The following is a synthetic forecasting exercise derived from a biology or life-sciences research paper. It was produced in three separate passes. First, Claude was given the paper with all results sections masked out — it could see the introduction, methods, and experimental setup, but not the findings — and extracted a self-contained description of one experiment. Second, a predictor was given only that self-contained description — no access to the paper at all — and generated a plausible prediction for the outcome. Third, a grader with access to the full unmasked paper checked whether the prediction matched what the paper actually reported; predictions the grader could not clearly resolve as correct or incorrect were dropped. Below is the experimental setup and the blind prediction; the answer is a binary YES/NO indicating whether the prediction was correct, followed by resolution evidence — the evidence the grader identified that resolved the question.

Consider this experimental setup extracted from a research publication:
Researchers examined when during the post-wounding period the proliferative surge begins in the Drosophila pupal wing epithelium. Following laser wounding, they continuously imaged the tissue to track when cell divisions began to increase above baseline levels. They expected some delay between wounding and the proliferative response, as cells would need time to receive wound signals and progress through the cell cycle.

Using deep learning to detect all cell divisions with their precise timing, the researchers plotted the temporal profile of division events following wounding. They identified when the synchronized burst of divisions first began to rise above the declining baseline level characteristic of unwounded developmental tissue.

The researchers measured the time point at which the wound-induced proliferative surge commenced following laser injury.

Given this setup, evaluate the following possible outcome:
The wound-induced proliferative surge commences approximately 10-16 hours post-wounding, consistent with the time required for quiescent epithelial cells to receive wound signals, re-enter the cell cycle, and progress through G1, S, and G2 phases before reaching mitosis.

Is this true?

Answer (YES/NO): NO